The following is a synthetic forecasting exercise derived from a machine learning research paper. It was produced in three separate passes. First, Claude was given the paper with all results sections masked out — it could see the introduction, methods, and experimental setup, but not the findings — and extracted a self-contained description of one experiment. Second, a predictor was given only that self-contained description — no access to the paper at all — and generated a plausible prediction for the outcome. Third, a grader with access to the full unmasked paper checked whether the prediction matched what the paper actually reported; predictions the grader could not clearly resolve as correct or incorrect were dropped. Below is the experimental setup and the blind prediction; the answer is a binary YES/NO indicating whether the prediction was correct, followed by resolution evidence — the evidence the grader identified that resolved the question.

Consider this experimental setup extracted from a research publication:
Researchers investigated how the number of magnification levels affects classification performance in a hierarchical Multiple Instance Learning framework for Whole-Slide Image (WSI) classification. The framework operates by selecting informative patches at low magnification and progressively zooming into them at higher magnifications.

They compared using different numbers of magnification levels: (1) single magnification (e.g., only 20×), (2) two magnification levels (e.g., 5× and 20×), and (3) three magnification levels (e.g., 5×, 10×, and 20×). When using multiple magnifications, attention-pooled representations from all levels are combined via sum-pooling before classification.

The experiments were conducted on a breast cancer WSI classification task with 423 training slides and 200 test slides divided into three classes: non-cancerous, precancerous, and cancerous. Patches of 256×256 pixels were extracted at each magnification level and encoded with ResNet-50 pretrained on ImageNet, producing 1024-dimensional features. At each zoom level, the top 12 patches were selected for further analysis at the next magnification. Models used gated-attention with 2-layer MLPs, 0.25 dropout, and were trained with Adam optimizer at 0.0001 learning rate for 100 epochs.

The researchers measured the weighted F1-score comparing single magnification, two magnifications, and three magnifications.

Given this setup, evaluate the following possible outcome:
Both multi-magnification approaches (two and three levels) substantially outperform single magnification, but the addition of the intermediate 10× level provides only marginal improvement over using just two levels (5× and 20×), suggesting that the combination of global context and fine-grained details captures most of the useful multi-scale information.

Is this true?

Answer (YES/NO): NO